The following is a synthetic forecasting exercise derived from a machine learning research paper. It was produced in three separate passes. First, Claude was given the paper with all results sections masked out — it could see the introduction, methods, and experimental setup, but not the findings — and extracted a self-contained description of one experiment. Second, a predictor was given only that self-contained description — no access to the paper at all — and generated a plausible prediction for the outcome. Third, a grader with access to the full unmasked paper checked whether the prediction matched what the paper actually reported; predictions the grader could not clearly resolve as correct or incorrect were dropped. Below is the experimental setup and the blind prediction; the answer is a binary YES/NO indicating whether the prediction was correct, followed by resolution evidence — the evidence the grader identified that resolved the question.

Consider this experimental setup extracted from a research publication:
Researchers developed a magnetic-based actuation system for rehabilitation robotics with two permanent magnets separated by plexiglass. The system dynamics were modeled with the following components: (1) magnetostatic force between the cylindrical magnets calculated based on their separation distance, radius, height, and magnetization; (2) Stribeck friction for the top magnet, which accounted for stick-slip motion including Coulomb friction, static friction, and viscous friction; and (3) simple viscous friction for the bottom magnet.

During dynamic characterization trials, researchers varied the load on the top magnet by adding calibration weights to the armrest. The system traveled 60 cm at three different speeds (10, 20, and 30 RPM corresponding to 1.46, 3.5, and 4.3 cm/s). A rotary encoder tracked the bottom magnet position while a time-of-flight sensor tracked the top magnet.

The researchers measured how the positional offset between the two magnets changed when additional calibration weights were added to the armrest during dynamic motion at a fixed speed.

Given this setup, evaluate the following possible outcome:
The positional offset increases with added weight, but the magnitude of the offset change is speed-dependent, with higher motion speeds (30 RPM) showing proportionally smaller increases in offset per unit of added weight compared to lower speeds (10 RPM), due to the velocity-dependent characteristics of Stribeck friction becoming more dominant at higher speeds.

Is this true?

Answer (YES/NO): NO